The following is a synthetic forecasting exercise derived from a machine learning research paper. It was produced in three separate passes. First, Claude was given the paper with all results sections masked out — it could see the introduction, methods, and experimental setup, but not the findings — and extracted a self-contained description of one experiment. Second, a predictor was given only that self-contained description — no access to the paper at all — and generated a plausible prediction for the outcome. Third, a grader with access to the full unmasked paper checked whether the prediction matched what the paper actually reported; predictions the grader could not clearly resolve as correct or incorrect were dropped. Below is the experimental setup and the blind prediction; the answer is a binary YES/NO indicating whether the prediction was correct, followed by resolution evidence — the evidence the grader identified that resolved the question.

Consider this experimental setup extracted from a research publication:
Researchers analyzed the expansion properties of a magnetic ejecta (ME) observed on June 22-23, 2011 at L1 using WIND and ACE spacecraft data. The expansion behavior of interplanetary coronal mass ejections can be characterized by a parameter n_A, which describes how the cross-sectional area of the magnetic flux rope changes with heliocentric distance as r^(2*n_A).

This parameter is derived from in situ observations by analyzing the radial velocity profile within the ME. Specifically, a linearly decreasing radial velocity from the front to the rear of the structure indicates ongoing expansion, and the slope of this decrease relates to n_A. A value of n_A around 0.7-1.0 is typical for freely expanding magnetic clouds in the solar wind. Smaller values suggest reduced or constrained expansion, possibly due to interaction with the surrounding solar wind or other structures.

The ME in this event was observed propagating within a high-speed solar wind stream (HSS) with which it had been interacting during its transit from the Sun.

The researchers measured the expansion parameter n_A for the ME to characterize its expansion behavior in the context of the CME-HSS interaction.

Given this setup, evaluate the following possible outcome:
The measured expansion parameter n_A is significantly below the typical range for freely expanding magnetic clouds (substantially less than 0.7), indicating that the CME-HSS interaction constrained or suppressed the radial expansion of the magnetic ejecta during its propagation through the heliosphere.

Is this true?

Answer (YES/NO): YES